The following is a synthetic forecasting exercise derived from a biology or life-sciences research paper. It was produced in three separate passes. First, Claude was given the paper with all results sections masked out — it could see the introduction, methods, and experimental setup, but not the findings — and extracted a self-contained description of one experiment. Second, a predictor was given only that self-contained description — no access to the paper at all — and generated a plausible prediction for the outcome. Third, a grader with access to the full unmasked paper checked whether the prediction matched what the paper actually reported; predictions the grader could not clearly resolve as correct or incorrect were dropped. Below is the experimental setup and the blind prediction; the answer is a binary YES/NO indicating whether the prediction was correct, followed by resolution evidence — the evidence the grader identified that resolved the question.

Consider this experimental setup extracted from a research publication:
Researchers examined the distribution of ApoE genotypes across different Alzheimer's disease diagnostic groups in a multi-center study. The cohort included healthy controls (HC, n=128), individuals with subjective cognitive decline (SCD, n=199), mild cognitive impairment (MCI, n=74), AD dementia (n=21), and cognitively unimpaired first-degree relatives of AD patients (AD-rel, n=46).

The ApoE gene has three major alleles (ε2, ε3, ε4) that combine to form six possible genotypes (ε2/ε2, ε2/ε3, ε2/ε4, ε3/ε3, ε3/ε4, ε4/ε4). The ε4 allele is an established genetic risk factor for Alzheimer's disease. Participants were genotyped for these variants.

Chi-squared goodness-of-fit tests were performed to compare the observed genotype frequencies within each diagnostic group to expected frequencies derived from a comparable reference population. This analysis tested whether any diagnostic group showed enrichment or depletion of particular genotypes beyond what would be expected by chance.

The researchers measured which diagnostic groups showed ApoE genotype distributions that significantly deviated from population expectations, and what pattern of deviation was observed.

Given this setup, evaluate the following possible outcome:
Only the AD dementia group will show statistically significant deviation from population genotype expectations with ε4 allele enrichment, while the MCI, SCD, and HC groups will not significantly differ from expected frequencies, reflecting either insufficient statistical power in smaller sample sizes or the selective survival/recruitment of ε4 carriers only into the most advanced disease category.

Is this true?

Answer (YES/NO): NO